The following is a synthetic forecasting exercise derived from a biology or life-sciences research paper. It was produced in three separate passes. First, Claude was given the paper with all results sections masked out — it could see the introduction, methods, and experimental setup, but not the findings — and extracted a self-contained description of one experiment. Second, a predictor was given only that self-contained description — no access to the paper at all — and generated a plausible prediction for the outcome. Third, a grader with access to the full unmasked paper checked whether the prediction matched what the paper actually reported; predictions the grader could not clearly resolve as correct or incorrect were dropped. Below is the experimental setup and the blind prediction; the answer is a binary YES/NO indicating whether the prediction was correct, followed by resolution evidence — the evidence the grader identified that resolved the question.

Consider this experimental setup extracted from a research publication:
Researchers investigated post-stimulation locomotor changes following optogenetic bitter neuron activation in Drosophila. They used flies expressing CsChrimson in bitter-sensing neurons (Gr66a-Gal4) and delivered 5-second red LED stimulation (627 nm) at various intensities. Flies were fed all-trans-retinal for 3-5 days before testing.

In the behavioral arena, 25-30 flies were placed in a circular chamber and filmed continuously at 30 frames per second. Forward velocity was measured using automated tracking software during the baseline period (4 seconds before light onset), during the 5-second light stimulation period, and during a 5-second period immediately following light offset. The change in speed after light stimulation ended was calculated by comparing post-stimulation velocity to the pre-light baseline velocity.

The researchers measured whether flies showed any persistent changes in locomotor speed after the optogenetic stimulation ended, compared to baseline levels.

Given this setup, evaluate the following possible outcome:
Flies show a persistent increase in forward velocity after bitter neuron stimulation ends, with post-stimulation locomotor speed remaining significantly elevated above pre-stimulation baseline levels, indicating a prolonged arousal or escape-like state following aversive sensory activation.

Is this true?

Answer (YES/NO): NO